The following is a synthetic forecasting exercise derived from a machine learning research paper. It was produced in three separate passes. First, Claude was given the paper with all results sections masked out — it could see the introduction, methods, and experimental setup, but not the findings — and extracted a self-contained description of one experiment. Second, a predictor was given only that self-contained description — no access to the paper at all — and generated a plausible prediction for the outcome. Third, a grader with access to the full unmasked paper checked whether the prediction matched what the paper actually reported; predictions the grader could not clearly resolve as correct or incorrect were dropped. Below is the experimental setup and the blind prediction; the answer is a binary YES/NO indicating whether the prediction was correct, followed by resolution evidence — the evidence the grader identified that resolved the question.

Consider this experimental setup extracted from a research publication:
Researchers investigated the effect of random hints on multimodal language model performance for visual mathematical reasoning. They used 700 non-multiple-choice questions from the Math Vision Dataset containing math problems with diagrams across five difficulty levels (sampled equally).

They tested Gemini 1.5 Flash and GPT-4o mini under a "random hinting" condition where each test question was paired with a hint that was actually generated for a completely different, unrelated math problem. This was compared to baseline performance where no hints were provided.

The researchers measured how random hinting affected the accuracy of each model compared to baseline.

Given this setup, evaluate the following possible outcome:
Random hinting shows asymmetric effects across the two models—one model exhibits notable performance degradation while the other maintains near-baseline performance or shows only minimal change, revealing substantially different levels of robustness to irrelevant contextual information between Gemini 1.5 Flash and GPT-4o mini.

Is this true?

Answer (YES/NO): NO